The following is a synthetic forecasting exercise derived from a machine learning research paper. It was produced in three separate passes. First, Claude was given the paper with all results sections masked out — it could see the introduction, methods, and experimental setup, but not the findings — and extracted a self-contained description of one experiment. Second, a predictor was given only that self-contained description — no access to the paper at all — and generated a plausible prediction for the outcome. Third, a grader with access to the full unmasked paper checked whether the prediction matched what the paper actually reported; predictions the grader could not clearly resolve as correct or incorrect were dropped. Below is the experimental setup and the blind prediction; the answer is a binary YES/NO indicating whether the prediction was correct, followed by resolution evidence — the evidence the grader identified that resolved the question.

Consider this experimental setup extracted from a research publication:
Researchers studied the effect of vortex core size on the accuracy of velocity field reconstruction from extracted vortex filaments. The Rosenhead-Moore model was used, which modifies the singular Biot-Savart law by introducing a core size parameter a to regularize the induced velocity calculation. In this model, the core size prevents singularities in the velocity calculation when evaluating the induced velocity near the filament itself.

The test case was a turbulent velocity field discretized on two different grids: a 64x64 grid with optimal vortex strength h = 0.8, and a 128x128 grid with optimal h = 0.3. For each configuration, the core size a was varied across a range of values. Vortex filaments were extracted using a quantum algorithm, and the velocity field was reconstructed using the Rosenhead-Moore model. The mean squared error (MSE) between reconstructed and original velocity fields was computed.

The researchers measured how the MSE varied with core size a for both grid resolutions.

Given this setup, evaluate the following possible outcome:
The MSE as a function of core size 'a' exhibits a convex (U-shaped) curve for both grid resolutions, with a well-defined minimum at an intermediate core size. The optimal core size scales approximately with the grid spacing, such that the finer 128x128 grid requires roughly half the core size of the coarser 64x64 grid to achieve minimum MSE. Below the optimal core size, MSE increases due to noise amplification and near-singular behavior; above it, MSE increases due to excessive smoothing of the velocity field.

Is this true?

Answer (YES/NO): NO